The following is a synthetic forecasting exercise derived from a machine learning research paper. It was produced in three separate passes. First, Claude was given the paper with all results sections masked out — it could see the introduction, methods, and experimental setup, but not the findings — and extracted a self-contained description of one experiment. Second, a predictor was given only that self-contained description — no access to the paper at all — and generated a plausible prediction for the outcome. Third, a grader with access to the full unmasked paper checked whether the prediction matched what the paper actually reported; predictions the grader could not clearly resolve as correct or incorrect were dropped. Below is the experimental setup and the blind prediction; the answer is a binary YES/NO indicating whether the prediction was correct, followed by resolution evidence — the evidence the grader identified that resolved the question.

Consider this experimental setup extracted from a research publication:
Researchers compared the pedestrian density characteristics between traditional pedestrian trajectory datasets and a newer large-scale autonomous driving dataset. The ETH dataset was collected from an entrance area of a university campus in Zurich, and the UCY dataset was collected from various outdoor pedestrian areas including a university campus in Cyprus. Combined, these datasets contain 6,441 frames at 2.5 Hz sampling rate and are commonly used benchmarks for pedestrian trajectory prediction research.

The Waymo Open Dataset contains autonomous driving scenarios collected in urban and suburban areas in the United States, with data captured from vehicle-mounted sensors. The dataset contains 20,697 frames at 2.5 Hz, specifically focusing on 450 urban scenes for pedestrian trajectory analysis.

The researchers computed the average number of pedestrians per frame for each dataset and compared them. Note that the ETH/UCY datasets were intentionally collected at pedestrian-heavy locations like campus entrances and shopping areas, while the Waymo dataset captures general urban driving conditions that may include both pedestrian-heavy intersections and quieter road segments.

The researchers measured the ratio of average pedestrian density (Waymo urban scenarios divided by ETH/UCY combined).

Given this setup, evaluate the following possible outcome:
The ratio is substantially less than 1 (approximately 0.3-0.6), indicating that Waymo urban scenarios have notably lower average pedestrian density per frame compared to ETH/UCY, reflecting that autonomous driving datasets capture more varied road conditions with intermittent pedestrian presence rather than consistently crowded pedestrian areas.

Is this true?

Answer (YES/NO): NO